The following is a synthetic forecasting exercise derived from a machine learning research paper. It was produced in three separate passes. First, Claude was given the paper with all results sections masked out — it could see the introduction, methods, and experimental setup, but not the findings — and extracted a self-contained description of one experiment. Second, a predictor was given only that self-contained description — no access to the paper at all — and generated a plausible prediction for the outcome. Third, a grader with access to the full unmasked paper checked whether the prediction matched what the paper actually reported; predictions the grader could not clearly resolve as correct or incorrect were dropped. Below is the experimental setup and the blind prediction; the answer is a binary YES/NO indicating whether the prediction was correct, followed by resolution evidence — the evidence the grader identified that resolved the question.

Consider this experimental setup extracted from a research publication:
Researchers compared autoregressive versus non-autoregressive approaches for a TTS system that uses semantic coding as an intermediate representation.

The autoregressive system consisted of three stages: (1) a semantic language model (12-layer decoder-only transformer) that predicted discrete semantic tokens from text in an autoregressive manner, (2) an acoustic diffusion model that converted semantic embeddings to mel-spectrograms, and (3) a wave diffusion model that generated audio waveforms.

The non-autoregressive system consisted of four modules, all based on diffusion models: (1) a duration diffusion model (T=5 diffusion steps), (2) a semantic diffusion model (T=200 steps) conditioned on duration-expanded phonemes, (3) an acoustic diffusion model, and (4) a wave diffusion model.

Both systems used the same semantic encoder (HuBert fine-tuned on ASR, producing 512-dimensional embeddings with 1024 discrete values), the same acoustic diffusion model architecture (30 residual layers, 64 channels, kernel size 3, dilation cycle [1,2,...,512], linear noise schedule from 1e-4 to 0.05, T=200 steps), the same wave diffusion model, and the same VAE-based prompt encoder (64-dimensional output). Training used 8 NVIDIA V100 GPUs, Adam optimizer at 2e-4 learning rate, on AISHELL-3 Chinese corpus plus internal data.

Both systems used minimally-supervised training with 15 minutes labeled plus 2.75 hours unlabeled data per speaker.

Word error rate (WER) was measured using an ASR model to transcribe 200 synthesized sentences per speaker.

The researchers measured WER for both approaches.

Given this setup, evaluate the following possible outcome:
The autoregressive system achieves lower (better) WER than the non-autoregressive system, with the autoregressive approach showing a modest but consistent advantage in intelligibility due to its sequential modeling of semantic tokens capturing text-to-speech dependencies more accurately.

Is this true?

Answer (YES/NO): NO